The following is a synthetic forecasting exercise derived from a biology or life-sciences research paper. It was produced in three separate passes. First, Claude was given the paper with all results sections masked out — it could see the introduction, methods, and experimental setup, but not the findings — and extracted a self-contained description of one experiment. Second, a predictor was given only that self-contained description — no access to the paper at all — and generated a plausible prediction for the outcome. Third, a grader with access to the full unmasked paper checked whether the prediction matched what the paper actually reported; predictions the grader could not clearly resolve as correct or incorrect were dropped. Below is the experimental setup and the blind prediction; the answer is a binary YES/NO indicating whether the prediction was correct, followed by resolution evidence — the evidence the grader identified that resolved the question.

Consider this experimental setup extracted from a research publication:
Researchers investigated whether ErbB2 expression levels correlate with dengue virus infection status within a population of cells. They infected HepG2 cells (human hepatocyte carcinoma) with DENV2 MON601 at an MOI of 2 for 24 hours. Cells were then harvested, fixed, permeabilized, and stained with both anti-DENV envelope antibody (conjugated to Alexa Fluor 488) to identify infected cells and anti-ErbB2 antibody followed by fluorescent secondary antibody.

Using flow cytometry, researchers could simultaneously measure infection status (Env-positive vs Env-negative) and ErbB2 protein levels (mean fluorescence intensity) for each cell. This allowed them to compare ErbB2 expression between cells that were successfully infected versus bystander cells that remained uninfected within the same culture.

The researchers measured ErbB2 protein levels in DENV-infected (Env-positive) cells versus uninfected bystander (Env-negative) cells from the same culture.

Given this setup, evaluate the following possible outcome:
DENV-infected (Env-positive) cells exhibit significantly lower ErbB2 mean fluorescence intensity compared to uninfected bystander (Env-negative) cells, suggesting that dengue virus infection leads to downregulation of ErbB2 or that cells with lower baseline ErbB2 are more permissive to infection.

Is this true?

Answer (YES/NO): NO